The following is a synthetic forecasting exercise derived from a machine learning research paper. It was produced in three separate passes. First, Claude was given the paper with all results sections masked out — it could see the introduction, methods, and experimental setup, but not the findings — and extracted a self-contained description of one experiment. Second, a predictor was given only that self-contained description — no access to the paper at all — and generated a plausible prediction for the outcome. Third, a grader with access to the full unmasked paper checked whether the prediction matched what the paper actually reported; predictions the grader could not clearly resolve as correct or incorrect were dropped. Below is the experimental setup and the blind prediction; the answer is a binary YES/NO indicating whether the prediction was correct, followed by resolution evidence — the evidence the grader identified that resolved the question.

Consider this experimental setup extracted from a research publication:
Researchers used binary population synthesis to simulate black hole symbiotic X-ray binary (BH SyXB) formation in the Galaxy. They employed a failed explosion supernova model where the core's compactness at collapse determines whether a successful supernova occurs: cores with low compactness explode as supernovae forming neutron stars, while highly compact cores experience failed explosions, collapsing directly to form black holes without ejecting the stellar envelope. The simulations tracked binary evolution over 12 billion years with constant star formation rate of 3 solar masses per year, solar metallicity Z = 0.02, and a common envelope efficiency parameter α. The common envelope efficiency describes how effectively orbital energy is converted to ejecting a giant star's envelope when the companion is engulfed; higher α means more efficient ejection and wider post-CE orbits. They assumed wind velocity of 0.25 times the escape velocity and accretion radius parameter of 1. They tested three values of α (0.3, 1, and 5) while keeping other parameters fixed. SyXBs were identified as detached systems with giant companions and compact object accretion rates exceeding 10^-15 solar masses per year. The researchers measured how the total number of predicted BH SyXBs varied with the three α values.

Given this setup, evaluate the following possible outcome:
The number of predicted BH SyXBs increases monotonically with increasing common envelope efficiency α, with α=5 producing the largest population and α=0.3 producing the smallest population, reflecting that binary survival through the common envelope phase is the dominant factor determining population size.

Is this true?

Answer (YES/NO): NO